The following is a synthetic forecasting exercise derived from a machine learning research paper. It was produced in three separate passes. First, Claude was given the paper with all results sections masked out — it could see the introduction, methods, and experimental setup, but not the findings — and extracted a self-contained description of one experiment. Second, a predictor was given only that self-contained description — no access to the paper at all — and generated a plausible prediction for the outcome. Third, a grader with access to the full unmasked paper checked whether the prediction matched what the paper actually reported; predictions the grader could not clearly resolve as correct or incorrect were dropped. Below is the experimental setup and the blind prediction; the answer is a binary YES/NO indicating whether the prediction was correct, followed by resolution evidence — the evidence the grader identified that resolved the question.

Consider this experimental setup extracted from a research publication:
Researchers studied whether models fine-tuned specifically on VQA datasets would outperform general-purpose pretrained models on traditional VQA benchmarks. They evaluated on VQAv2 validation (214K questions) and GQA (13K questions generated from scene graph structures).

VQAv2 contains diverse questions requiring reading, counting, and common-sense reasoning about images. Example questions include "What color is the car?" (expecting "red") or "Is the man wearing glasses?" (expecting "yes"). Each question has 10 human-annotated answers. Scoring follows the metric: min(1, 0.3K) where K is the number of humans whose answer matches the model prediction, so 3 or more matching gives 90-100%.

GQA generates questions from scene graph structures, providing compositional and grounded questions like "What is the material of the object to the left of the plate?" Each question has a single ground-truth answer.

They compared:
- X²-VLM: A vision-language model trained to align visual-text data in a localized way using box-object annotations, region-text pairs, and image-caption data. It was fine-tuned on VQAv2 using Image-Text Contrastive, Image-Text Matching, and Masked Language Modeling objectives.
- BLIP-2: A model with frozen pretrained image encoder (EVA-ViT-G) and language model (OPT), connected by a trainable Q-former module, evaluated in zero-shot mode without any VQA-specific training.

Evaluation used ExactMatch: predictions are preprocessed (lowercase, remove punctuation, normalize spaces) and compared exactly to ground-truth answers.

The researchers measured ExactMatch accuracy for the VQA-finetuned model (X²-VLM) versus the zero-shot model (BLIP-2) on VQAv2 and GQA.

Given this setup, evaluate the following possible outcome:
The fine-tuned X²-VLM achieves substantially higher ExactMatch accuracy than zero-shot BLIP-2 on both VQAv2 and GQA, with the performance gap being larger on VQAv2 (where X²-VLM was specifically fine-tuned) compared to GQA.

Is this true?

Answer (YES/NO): NO